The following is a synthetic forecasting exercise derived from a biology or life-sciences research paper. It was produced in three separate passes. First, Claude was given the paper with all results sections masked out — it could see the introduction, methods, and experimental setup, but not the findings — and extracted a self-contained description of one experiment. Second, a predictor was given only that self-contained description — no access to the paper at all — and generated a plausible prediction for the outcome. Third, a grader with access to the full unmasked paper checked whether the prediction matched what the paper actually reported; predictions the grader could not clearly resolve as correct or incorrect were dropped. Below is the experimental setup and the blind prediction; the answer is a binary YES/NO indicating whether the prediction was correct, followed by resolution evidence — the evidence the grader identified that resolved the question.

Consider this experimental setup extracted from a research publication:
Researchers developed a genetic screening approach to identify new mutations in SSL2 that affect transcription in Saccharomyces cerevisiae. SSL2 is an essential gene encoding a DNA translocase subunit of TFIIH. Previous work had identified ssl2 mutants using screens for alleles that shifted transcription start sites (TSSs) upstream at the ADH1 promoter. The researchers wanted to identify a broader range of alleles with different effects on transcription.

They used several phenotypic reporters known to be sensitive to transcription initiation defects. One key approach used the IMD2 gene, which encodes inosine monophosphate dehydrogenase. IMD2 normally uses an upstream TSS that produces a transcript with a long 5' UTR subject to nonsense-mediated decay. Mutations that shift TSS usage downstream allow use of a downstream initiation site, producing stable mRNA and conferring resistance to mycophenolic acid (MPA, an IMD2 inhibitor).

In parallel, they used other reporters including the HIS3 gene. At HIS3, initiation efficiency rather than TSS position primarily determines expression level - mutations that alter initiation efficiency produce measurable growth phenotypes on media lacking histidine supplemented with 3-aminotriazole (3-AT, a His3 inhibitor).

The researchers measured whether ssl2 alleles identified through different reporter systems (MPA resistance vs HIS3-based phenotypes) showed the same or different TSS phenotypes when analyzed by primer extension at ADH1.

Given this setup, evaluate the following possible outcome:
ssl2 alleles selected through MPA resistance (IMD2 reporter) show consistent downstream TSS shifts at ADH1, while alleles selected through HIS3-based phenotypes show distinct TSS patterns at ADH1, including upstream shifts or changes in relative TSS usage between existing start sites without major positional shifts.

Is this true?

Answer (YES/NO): NO